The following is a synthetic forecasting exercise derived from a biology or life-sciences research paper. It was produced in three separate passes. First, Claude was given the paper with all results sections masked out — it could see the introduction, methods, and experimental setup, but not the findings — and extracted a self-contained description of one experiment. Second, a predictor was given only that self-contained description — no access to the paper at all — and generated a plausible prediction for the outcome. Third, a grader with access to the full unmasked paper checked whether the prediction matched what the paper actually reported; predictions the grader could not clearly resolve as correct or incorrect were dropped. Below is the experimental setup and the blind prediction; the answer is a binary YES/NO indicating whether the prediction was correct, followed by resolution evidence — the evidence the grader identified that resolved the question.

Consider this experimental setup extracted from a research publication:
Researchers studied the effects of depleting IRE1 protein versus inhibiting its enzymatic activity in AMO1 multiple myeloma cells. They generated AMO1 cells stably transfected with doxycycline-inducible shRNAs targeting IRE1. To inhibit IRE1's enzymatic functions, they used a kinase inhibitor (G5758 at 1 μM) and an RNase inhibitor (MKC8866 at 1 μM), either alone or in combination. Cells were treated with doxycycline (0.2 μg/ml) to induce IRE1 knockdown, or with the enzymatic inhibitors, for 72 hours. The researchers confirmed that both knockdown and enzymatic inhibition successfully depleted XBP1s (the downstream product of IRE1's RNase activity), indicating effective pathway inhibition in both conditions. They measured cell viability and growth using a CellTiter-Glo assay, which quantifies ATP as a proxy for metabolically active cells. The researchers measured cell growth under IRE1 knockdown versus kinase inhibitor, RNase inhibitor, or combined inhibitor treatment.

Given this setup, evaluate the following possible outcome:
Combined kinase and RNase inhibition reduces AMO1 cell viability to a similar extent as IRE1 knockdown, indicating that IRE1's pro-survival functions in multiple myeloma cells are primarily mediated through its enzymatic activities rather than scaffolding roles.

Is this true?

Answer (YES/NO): NO